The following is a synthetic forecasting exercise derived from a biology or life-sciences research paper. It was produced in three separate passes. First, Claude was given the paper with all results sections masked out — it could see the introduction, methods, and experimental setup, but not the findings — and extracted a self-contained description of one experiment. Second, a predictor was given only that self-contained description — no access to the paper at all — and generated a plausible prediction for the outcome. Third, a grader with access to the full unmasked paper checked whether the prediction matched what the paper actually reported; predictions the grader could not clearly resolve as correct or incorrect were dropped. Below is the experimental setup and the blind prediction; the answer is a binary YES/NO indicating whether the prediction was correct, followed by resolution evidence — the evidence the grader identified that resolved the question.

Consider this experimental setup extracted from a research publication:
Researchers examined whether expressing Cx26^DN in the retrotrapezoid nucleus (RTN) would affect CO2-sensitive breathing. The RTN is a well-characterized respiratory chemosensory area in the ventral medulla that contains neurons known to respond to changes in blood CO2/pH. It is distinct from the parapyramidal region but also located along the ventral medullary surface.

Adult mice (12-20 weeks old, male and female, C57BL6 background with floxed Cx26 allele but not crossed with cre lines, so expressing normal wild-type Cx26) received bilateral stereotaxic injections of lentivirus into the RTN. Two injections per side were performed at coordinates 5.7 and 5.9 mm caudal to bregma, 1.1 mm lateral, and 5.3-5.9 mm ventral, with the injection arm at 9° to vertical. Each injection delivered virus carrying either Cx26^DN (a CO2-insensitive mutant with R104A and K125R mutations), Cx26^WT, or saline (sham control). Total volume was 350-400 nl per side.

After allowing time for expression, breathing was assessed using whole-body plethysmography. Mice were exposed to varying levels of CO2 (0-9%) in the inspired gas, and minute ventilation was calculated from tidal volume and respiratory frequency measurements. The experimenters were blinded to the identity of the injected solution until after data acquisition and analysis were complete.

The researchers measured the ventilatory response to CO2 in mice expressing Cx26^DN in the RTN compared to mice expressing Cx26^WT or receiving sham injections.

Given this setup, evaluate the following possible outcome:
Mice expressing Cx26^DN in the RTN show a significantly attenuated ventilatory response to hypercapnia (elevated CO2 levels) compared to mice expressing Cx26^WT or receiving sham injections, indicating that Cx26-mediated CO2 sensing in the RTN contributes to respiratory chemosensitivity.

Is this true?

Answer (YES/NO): NO